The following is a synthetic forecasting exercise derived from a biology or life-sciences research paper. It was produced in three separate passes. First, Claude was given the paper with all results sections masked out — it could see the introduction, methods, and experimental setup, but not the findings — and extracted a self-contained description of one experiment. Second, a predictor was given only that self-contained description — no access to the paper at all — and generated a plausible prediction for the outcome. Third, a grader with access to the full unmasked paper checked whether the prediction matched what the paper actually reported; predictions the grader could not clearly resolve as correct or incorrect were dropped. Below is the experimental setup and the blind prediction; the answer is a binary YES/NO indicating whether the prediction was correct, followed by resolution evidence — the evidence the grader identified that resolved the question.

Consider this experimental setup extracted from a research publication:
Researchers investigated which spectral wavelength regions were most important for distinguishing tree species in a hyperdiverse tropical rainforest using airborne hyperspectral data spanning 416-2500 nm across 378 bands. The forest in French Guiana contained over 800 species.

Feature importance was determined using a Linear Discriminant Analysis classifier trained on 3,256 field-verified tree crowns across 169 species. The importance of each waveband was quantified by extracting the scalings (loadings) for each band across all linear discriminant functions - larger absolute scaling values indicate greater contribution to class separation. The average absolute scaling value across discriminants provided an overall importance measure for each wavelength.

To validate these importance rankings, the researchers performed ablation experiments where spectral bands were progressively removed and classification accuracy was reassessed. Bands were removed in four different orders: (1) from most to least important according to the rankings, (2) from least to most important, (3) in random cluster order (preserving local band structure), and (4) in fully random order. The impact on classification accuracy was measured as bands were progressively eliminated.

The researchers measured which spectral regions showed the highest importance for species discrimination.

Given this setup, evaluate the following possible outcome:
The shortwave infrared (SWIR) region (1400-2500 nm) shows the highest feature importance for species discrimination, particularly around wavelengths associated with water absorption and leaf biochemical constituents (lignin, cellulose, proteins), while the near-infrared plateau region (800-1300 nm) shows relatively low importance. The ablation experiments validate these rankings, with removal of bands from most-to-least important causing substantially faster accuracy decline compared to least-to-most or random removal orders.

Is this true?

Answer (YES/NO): NO